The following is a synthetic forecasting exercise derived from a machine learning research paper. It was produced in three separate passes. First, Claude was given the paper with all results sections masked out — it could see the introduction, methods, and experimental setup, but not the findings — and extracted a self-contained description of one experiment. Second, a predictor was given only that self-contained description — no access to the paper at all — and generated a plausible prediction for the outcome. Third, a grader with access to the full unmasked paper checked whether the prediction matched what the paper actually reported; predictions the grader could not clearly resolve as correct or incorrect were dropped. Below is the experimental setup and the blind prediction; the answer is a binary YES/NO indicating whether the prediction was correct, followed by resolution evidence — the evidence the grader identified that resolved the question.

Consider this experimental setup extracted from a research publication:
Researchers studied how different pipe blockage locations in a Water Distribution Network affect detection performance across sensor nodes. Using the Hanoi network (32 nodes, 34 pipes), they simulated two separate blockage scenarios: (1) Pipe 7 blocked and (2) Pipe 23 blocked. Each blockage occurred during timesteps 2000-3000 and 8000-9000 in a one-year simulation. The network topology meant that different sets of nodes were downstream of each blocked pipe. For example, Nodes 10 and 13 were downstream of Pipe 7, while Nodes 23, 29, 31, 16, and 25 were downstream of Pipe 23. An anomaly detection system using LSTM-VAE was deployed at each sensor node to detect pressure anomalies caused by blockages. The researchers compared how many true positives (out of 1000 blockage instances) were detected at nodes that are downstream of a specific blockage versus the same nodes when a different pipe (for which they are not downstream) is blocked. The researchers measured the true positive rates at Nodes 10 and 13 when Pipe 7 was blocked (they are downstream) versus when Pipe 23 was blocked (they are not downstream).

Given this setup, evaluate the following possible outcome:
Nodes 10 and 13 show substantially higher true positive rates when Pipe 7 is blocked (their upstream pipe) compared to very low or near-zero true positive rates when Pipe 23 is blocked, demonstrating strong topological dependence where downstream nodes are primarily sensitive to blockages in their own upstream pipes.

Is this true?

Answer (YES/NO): NO